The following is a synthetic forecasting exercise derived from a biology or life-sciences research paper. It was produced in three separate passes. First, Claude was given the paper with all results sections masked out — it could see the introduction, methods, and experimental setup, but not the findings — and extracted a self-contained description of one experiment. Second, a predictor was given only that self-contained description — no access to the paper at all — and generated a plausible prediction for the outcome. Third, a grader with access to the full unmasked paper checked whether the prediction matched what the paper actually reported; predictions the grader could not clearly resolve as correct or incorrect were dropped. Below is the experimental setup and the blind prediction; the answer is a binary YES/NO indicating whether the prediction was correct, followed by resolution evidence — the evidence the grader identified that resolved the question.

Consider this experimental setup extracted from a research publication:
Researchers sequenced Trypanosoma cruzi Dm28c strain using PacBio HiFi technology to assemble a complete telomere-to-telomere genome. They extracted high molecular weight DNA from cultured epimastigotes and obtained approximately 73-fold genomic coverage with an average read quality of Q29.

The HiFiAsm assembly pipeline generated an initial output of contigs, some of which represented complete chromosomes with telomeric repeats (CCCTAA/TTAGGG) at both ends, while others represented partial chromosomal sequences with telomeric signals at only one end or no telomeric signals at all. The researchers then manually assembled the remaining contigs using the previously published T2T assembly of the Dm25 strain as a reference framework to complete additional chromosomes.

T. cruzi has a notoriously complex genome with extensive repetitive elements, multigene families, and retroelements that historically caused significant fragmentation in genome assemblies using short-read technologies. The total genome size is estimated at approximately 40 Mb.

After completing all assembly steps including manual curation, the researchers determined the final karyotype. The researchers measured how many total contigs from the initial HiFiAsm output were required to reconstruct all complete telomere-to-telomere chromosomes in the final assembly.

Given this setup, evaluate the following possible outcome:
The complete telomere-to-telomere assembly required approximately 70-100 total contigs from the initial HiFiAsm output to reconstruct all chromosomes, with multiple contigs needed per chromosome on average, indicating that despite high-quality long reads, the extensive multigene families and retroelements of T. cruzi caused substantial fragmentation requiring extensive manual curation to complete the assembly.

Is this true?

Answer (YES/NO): NO